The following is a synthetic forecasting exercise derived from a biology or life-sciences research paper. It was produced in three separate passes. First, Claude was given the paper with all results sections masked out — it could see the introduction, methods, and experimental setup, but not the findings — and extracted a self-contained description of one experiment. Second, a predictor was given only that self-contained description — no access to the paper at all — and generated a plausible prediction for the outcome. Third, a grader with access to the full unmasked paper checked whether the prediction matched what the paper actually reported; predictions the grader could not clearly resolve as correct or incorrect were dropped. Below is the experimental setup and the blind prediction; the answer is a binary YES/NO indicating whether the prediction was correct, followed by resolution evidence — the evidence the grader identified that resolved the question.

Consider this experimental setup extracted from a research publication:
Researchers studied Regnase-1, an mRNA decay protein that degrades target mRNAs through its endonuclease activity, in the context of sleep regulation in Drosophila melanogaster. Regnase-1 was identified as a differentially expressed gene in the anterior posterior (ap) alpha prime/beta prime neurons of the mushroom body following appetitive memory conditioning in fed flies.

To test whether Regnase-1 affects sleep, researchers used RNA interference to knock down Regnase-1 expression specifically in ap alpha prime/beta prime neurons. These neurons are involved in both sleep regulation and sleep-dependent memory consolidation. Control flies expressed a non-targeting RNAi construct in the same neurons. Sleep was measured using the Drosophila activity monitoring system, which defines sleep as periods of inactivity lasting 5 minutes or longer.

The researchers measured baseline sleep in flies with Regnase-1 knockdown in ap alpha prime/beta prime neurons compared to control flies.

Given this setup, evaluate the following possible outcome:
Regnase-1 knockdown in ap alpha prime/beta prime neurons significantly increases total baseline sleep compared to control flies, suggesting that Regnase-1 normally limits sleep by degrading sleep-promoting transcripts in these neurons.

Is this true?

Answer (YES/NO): NO